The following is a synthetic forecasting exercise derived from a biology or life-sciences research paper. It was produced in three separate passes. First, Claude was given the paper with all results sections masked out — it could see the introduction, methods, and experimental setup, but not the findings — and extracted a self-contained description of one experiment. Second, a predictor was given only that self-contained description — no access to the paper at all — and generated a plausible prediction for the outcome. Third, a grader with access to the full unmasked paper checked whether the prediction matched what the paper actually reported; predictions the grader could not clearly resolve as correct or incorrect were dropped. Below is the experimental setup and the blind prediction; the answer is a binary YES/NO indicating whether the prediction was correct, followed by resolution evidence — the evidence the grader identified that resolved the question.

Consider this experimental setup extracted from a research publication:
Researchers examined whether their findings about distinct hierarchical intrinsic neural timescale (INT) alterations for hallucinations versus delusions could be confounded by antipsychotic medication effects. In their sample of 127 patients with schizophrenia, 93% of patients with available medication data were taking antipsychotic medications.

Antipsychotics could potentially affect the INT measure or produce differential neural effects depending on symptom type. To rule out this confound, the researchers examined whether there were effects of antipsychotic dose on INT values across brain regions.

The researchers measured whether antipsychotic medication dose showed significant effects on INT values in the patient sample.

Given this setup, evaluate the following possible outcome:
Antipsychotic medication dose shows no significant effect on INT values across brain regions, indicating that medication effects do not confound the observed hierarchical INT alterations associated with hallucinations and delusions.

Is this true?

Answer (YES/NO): YES